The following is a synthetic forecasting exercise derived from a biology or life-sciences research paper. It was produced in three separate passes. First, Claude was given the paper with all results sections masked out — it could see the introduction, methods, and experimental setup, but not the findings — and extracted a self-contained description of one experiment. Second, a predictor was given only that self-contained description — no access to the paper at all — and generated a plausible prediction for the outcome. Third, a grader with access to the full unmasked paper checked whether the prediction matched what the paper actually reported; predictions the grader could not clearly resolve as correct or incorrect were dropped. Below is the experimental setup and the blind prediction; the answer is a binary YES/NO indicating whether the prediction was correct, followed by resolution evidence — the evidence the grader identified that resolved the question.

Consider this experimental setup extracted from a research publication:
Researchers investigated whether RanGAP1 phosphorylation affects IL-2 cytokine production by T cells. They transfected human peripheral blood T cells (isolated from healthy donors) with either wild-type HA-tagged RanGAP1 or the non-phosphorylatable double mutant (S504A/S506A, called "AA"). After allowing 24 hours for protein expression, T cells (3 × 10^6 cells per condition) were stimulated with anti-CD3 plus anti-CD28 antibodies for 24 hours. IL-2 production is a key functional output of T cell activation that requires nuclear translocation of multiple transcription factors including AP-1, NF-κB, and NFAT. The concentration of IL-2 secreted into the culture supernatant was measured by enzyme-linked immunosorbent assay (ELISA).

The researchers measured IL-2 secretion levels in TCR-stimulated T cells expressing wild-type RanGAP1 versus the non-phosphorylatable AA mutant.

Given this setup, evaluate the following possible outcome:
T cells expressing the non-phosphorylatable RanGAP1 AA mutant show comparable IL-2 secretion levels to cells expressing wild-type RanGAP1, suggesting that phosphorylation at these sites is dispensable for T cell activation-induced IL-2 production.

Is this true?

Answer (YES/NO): NO